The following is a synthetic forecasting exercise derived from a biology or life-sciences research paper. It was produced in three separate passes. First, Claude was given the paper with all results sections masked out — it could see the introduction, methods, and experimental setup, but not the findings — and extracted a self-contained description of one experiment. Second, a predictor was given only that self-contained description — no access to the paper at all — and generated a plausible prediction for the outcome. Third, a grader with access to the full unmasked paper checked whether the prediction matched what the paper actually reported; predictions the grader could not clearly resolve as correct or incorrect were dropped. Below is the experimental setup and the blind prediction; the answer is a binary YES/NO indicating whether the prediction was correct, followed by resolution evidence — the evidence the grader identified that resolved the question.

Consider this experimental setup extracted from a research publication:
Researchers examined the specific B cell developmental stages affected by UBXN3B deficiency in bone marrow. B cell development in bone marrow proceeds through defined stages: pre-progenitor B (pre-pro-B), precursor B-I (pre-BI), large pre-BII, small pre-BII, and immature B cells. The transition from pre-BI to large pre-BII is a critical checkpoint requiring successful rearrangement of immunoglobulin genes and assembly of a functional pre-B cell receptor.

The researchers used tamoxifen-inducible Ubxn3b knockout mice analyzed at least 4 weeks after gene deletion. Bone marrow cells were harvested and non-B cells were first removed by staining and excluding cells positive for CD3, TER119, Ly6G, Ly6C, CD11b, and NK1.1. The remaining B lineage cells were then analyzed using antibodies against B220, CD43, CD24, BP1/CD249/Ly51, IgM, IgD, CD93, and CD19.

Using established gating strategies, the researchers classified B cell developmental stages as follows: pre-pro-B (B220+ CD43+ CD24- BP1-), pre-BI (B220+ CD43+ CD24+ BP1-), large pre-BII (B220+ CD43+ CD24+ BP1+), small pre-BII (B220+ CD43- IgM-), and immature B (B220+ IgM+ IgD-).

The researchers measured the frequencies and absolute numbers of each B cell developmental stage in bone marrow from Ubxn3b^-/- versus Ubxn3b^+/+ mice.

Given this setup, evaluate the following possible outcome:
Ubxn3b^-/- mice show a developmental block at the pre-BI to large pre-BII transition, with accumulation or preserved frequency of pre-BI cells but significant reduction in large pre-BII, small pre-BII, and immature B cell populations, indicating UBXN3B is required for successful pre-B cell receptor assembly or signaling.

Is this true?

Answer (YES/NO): YES